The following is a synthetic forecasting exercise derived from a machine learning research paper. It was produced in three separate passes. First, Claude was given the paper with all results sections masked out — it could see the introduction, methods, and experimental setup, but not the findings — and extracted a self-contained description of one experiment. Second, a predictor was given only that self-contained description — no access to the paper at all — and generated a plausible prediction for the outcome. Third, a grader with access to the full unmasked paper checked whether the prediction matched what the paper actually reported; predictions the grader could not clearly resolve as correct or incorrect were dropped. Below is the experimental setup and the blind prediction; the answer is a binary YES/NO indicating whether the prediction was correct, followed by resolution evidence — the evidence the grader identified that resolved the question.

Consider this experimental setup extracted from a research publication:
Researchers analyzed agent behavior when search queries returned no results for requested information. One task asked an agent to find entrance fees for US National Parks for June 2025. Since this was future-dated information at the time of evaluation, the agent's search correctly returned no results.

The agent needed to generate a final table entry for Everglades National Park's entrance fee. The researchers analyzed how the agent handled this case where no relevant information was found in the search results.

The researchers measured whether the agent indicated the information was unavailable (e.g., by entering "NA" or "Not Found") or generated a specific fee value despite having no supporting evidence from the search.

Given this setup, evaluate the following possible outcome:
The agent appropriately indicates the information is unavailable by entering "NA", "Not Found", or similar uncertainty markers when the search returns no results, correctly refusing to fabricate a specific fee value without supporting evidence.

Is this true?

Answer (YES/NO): NO